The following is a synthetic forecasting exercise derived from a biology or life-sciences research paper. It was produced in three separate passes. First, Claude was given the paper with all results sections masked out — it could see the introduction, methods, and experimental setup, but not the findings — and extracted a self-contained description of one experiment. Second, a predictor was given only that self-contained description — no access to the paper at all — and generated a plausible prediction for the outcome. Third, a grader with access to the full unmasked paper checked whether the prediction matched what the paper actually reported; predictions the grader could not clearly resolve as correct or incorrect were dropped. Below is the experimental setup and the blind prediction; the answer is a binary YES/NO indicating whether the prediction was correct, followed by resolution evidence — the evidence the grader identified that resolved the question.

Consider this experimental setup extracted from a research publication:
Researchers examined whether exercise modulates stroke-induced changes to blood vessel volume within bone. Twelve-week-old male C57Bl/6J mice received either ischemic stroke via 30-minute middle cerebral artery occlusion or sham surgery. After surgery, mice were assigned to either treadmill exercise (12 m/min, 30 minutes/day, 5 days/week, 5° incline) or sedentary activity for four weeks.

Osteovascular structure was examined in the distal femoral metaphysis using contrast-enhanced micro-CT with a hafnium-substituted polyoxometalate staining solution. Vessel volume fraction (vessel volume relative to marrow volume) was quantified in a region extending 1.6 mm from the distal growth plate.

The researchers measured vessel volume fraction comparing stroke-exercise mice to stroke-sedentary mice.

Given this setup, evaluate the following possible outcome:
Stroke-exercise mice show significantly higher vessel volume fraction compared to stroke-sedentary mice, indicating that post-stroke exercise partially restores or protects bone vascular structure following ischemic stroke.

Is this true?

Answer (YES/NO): NO